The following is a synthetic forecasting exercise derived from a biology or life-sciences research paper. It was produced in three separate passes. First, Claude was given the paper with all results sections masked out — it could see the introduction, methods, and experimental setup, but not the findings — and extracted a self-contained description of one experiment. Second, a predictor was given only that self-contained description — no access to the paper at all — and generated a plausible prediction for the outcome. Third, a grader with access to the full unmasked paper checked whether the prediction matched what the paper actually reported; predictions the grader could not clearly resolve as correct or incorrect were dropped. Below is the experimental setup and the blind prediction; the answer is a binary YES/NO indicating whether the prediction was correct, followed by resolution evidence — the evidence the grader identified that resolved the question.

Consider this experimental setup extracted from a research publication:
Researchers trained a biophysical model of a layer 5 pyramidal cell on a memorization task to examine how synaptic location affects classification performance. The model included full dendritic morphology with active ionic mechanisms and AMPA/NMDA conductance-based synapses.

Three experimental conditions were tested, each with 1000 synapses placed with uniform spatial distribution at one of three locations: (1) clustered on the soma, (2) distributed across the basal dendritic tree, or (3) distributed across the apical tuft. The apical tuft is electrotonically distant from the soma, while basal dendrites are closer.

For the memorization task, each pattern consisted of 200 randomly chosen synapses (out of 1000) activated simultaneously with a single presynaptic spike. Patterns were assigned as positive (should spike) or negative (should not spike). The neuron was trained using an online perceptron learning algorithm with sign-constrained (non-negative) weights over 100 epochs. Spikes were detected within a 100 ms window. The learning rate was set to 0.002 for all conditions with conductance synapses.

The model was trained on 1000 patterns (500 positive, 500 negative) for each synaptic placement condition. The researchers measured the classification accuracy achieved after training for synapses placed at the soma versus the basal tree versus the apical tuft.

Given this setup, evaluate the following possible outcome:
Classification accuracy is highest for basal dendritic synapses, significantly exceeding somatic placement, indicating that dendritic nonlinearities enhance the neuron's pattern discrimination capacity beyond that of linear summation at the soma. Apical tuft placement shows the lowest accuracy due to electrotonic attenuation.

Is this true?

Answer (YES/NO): NO